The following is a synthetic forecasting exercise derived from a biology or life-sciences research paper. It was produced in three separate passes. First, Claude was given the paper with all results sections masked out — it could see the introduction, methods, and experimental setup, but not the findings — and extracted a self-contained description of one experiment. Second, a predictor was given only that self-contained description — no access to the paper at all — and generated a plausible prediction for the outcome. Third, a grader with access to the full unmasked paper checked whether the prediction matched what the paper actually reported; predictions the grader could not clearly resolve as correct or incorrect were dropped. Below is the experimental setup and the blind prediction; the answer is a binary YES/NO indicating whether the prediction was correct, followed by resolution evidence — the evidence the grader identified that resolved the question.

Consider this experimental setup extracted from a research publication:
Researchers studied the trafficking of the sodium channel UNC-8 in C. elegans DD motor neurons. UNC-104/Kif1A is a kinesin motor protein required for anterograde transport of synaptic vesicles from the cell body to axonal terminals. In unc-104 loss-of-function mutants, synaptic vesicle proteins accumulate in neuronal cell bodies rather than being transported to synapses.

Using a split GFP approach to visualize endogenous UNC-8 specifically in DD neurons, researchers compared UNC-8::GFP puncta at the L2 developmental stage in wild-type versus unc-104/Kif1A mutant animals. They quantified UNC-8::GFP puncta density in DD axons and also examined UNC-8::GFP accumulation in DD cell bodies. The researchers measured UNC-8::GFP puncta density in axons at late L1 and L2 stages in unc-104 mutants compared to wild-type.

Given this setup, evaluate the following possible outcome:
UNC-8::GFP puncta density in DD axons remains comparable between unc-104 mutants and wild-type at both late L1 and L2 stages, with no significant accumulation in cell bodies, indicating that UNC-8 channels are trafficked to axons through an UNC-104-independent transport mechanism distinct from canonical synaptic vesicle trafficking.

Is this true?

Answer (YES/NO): NO